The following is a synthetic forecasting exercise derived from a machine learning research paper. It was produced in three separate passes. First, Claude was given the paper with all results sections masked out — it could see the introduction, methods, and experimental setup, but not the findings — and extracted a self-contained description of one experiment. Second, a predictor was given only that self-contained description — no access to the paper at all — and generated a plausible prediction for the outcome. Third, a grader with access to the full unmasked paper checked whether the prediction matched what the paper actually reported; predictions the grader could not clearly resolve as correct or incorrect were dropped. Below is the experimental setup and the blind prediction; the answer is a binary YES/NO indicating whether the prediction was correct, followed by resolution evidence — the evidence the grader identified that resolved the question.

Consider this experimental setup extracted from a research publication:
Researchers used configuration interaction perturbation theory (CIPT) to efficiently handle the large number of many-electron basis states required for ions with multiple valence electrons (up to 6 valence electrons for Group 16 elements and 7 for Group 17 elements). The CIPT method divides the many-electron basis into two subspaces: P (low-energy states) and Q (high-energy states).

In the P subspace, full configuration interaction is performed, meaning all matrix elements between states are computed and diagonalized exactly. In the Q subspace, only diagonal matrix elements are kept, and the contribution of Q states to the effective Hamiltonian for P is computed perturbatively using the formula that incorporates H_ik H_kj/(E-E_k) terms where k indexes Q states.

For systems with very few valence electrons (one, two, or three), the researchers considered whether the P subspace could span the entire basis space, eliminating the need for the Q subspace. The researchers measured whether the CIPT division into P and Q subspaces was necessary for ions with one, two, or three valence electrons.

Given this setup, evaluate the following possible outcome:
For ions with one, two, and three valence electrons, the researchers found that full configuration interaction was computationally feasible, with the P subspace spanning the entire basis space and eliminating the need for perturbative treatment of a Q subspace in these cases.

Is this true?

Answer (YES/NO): YES